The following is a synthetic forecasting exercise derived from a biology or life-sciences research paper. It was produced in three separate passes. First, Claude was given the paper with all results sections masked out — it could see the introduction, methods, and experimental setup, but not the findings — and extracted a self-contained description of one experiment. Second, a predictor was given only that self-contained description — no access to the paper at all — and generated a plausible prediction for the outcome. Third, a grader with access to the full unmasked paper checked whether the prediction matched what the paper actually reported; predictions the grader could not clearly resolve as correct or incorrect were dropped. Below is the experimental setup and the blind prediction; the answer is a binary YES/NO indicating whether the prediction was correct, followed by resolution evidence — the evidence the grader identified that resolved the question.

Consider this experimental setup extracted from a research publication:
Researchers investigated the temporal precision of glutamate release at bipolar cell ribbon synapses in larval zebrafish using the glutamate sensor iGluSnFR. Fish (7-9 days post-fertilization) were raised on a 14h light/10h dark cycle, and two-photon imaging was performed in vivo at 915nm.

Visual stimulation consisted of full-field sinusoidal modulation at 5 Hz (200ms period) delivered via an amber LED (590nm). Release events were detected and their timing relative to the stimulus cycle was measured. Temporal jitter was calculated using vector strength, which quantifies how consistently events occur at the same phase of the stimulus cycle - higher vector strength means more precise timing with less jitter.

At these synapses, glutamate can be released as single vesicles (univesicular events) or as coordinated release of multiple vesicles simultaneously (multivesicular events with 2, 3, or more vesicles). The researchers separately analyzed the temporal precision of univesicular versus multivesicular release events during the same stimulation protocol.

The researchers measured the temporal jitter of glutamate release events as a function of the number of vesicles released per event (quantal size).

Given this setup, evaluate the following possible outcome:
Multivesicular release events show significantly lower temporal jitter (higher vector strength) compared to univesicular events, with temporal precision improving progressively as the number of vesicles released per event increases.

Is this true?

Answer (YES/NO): YES